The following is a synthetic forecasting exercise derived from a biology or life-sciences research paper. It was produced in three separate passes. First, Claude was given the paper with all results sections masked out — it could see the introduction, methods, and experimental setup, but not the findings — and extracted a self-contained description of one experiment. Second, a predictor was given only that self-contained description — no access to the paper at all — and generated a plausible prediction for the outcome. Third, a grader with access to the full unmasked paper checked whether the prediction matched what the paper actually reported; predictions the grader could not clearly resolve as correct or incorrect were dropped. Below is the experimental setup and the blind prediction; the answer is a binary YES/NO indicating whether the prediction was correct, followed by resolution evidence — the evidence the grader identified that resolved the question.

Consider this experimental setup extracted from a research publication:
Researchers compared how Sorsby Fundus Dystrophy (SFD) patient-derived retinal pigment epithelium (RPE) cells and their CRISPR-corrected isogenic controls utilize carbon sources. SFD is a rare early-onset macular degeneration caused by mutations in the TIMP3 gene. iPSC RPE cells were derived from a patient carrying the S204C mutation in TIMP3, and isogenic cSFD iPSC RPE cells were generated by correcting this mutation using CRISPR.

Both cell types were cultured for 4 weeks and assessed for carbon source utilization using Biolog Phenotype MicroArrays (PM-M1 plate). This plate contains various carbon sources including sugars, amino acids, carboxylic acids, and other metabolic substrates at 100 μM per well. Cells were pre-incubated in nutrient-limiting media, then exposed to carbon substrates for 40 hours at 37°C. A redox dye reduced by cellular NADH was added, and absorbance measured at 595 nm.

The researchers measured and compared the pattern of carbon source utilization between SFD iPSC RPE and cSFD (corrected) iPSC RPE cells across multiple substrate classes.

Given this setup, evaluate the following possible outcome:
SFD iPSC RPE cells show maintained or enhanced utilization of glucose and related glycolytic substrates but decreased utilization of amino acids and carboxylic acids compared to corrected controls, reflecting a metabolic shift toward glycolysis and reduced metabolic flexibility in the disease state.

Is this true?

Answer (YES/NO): NO